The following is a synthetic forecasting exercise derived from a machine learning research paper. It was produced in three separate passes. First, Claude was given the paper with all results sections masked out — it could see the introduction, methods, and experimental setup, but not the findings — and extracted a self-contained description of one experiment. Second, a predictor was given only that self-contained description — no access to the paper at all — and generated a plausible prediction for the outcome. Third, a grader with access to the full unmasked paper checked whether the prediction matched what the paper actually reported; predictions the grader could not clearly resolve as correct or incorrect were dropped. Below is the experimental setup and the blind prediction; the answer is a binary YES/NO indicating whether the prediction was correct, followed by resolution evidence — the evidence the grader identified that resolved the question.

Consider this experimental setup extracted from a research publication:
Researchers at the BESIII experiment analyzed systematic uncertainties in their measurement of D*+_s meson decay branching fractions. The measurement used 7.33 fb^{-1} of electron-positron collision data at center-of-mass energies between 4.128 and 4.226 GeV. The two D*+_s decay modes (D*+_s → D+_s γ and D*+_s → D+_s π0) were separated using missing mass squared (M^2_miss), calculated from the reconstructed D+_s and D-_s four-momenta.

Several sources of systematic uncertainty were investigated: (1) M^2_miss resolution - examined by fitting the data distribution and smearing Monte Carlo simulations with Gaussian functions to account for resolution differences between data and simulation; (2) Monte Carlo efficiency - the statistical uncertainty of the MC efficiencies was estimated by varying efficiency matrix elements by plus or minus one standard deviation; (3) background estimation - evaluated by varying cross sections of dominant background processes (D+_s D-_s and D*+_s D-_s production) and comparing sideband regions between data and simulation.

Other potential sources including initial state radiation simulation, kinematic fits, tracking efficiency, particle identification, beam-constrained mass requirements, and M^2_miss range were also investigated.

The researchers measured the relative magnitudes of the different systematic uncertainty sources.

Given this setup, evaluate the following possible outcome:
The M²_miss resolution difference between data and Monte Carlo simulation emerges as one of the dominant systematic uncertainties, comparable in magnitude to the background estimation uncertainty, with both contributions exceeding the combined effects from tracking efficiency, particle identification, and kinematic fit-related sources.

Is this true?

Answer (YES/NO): NO